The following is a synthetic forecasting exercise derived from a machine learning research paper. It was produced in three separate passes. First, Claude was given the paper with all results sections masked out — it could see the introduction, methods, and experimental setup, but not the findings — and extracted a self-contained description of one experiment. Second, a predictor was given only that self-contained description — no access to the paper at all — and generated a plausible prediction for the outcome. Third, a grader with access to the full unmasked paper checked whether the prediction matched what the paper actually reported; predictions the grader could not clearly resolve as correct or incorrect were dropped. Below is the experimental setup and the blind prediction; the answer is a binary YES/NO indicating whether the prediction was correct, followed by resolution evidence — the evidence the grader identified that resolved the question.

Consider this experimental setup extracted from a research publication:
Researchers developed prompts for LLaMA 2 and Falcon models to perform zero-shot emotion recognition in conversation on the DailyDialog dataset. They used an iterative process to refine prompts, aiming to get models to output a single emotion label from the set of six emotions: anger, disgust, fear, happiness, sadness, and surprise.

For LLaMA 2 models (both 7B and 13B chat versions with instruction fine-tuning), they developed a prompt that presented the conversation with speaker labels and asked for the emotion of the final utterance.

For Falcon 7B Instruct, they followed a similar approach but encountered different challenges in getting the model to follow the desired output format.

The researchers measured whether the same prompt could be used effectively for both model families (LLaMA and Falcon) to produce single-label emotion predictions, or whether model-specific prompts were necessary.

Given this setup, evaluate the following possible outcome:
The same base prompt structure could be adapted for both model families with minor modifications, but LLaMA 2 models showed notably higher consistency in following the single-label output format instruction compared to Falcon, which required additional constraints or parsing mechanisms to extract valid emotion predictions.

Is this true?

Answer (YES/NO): NO